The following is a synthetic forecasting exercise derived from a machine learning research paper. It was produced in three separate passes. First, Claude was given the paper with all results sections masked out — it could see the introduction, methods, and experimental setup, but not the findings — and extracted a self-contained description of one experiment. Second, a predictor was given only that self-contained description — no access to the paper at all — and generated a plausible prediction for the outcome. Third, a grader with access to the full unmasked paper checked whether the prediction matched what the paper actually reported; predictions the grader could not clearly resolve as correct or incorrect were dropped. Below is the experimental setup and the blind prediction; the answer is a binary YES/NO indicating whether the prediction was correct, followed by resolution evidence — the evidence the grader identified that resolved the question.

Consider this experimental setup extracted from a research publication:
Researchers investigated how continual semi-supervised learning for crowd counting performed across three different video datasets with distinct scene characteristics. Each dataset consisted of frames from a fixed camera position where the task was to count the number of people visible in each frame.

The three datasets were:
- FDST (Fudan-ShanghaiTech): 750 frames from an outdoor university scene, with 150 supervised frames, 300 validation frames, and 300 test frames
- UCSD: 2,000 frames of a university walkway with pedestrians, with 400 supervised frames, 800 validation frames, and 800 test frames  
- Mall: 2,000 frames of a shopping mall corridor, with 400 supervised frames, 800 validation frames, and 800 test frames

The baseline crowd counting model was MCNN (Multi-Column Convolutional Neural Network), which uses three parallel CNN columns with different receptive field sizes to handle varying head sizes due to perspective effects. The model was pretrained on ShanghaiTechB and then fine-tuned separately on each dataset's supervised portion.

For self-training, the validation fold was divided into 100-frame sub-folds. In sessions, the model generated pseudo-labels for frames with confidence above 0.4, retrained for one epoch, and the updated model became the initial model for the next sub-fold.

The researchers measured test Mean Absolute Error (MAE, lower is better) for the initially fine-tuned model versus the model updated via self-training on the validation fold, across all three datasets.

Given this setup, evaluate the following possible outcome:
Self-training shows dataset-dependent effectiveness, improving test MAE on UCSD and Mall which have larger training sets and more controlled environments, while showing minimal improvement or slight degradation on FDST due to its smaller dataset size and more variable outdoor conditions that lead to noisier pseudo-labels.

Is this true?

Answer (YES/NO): NO